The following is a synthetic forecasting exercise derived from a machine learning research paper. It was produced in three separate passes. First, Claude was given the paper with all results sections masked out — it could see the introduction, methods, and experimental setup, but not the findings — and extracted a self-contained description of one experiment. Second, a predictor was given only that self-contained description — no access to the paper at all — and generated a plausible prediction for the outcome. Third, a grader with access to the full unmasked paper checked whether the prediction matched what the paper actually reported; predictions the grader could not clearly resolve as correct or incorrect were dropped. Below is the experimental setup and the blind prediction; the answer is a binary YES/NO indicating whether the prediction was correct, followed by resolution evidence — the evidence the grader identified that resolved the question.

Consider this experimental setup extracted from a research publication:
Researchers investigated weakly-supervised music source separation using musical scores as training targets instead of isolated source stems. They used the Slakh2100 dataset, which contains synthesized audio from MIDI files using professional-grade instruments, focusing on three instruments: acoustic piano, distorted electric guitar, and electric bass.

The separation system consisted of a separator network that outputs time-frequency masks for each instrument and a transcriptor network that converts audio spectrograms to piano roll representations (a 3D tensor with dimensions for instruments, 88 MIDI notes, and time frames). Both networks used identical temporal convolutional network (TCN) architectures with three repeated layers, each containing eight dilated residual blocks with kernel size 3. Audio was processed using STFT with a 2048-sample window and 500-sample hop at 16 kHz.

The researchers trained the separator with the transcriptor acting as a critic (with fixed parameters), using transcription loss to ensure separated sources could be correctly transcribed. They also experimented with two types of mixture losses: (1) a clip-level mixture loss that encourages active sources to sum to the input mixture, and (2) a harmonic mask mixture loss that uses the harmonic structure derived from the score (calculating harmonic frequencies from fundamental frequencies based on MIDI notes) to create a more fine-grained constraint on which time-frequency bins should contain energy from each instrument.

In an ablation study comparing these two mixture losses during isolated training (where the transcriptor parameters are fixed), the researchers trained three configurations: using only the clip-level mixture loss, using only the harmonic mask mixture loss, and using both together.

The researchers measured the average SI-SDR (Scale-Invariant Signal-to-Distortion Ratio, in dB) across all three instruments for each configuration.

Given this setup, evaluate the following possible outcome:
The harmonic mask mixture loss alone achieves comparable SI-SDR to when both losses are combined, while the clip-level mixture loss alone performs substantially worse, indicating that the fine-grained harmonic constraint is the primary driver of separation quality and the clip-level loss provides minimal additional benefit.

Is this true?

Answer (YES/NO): NO